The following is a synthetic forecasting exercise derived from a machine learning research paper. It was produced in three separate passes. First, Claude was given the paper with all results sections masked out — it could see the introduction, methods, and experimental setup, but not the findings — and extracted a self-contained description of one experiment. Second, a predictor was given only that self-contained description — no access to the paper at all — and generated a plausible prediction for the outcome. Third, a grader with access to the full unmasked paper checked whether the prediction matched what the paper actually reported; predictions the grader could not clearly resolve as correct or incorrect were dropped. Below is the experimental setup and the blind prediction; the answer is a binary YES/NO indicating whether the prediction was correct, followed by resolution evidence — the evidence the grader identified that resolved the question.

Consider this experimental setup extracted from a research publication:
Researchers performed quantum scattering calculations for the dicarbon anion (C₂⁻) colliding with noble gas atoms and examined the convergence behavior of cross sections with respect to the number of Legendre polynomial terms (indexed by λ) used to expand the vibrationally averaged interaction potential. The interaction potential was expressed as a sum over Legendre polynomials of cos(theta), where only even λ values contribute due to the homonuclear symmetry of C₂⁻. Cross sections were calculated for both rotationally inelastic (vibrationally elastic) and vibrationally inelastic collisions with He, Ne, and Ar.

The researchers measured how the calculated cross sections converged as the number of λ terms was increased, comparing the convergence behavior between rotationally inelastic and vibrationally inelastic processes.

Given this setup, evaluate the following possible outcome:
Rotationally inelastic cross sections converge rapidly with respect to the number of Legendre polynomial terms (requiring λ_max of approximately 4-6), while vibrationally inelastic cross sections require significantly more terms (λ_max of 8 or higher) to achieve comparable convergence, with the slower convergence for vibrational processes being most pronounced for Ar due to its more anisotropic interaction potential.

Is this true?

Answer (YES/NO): YES